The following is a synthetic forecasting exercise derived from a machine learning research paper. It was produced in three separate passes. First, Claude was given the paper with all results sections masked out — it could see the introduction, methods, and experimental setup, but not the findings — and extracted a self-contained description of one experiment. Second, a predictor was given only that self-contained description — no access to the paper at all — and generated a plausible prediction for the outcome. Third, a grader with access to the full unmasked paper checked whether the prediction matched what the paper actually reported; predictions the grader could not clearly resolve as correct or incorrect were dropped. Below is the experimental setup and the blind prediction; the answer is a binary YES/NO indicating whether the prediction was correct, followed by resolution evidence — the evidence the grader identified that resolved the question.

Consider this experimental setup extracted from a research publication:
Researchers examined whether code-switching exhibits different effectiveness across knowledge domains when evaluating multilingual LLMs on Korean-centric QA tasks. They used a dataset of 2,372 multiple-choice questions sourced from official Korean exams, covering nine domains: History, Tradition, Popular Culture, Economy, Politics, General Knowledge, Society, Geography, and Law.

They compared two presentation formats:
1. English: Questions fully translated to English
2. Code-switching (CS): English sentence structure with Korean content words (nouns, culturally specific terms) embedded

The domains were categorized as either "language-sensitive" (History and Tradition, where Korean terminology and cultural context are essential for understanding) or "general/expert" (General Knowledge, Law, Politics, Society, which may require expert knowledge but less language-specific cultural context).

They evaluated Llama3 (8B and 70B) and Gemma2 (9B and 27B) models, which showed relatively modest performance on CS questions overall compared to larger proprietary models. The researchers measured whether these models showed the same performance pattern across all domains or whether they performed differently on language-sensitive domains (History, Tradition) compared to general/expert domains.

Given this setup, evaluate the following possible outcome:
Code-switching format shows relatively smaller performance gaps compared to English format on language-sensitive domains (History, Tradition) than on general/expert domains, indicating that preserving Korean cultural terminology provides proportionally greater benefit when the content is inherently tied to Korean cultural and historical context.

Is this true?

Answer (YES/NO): NO